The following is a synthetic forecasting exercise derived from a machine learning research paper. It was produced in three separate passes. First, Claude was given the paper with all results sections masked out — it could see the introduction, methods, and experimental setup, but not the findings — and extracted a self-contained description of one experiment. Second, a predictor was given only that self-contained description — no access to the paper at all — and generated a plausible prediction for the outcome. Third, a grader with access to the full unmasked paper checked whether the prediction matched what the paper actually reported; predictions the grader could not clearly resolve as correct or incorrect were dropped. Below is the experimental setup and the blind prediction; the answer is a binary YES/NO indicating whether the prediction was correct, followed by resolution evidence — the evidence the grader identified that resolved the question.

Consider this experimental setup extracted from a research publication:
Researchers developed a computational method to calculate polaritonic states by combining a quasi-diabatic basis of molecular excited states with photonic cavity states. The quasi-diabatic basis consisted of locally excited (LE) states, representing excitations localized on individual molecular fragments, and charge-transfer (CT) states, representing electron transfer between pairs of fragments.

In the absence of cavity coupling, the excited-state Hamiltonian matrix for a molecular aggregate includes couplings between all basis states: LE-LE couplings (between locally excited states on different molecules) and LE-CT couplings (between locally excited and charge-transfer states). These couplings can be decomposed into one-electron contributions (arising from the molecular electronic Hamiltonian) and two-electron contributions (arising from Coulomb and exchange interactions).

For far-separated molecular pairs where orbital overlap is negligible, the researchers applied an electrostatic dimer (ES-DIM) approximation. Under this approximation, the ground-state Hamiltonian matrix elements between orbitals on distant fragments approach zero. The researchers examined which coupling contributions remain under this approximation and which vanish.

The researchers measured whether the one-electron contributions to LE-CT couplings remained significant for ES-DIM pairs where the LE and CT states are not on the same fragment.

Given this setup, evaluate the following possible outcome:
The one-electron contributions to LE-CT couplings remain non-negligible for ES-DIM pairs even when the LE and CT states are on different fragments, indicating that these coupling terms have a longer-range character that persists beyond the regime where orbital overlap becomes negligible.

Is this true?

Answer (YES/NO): NO